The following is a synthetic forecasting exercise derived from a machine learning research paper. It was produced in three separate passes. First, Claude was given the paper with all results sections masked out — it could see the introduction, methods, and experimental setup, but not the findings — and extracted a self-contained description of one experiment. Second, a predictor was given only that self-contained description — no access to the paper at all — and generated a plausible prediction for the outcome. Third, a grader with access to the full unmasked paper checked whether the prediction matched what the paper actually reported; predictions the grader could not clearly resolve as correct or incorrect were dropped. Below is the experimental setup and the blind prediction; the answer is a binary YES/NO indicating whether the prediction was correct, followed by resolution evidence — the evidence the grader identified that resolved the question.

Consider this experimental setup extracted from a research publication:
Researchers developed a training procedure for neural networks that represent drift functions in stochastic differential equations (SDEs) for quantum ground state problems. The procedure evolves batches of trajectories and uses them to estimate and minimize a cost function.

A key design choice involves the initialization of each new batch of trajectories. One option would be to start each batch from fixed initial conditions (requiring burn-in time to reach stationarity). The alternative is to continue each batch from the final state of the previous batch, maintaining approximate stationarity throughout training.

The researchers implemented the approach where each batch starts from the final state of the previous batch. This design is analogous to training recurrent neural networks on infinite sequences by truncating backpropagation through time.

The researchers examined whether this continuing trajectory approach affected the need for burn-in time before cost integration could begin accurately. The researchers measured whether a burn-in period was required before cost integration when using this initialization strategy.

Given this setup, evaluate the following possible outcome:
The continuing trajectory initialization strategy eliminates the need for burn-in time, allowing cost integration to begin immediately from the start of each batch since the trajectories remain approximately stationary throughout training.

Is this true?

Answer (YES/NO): YES